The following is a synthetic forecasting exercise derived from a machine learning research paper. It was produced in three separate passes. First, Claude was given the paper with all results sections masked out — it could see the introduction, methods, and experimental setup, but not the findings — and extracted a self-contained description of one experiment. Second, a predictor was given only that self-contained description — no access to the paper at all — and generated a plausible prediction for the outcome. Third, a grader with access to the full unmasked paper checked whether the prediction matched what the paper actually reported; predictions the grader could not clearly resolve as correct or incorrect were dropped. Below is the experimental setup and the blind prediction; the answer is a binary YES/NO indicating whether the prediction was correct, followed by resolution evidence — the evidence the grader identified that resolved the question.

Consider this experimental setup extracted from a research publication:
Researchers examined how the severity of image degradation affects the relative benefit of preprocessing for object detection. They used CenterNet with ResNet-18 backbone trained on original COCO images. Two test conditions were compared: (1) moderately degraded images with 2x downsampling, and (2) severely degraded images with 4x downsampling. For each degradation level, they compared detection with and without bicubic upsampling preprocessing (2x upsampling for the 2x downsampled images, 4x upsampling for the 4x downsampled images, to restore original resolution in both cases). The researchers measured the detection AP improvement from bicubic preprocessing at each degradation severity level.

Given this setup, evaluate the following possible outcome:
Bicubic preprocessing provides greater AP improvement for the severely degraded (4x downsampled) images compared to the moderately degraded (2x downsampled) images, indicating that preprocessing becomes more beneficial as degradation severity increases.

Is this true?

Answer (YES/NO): YES